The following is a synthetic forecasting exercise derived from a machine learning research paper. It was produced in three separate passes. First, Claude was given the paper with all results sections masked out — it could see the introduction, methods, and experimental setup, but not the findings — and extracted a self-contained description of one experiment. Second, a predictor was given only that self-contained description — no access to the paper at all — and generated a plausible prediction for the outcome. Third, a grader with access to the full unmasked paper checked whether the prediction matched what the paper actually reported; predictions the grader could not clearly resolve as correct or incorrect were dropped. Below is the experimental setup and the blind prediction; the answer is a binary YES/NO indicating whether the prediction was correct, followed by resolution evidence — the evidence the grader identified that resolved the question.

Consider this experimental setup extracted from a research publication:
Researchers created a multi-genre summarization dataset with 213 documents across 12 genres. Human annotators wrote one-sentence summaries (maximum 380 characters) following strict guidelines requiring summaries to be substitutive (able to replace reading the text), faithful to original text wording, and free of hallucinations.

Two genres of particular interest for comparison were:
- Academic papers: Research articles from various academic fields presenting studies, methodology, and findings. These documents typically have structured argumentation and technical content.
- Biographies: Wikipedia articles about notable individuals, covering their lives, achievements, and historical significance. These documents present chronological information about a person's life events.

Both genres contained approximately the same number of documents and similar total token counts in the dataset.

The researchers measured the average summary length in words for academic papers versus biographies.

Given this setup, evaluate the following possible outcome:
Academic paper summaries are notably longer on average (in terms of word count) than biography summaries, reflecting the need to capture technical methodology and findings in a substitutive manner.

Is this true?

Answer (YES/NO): NO